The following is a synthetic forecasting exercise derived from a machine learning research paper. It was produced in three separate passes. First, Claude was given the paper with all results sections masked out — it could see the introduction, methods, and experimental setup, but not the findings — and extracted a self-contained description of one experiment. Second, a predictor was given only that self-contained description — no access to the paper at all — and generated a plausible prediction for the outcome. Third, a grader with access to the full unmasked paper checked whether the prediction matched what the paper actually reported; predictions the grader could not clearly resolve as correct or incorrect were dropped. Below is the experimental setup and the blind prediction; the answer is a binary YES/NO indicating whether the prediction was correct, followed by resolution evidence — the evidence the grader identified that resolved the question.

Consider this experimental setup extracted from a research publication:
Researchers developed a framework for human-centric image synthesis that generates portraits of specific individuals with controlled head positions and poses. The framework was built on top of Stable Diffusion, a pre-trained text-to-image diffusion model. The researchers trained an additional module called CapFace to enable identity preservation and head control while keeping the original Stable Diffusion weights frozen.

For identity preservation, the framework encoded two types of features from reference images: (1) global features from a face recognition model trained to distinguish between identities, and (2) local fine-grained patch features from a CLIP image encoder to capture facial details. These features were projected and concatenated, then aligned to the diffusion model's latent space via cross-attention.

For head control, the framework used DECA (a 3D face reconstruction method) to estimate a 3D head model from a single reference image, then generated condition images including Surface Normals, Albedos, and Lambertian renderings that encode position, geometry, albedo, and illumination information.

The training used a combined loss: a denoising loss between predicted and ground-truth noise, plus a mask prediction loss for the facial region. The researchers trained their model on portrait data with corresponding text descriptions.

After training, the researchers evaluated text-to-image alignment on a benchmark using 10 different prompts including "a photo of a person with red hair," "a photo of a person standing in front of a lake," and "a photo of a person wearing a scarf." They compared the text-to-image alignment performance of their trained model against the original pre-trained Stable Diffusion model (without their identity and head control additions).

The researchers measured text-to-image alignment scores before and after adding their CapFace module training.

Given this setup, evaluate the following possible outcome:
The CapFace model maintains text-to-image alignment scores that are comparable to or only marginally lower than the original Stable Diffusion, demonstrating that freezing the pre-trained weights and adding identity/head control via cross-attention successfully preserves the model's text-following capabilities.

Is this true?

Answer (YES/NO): NO